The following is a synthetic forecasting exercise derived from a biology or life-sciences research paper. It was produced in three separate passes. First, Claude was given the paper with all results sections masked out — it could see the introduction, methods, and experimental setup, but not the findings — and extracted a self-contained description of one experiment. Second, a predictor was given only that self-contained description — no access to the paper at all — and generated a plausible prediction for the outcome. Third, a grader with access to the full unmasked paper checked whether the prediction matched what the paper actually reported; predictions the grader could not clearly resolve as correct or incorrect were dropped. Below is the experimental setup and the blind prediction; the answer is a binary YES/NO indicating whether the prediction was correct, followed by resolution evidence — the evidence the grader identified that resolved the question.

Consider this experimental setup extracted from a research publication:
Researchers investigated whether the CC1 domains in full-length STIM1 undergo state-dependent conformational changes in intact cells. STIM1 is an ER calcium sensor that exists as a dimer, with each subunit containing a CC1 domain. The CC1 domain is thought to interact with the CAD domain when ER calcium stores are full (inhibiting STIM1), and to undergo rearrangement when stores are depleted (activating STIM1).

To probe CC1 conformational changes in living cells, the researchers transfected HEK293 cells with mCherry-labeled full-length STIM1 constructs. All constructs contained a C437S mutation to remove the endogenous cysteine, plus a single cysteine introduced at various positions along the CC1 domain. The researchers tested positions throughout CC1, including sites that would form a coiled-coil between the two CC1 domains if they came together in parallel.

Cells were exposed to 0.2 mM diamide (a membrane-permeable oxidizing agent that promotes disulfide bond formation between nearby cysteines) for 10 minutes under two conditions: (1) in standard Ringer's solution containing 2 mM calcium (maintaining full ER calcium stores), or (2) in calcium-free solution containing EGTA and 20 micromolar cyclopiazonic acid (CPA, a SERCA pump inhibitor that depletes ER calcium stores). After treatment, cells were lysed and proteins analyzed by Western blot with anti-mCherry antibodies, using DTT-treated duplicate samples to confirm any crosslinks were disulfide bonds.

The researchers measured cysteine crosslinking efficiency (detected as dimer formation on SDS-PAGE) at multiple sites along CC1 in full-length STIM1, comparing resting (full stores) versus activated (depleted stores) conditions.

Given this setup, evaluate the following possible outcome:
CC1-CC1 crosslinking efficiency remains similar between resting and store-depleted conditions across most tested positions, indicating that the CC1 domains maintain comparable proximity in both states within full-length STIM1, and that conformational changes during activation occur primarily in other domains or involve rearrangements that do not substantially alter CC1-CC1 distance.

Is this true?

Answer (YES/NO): NO